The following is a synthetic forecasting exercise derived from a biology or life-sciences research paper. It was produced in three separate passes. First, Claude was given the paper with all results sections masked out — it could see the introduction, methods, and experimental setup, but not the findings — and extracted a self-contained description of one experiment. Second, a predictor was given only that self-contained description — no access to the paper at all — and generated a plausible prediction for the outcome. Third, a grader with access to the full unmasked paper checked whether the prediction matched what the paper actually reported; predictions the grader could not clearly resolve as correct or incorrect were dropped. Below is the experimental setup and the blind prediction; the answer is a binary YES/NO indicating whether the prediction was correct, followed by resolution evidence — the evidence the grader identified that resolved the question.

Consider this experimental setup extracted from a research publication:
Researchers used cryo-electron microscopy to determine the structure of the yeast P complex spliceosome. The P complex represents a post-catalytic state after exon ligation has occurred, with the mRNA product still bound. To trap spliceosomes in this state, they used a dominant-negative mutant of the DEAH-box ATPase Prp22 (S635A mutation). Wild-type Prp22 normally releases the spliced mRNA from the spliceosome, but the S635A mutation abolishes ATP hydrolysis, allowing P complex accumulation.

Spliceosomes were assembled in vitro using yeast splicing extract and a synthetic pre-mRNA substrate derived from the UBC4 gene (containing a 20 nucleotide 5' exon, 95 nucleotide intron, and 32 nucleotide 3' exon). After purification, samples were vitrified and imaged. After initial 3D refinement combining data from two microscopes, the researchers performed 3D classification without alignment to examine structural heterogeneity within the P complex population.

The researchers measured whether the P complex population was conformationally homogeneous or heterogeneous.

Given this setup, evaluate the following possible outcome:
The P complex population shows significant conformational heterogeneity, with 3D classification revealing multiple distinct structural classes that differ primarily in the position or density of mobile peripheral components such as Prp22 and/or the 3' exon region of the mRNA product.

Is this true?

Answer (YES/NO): NO